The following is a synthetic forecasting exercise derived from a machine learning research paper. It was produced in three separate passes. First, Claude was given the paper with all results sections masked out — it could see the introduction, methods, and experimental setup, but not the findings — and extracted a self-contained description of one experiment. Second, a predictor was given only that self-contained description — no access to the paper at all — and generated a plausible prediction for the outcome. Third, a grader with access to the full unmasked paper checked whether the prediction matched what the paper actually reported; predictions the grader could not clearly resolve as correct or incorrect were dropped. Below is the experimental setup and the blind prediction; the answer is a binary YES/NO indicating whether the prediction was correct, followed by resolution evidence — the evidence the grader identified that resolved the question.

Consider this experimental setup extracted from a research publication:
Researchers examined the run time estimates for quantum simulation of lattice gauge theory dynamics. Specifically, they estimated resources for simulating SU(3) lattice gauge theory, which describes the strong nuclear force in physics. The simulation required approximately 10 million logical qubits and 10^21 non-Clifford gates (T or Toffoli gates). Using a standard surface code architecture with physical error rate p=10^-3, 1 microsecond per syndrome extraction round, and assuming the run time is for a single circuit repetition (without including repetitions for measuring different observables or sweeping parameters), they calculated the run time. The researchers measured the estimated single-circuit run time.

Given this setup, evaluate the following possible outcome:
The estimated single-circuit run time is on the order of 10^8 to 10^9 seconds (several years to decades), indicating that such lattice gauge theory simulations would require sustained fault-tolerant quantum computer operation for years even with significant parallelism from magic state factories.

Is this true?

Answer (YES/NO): NO